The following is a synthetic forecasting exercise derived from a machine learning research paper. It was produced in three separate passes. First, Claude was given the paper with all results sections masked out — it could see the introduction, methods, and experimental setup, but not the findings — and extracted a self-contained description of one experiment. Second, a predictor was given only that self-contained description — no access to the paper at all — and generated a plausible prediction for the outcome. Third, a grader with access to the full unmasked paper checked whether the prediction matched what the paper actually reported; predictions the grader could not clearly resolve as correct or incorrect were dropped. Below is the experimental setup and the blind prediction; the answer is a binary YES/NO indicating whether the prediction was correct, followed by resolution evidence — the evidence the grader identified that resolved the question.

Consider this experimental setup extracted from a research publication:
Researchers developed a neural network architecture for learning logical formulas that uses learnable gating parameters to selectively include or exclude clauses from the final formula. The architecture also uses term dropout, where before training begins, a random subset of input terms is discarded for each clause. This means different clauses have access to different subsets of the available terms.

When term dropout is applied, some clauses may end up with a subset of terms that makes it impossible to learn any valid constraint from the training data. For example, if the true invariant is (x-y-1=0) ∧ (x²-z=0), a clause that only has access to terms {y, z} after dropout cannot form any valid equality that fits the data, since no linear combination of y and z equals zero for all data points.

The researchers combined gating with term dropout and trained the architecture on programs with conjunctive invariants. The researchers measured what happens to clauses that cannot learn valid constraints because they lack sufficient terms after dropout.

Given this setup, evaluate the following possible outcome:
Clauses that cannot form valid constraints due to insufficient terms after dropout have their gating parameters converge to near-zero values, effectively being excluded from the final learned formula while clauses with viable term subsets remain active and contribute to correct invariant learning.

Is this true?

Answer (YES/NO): YES